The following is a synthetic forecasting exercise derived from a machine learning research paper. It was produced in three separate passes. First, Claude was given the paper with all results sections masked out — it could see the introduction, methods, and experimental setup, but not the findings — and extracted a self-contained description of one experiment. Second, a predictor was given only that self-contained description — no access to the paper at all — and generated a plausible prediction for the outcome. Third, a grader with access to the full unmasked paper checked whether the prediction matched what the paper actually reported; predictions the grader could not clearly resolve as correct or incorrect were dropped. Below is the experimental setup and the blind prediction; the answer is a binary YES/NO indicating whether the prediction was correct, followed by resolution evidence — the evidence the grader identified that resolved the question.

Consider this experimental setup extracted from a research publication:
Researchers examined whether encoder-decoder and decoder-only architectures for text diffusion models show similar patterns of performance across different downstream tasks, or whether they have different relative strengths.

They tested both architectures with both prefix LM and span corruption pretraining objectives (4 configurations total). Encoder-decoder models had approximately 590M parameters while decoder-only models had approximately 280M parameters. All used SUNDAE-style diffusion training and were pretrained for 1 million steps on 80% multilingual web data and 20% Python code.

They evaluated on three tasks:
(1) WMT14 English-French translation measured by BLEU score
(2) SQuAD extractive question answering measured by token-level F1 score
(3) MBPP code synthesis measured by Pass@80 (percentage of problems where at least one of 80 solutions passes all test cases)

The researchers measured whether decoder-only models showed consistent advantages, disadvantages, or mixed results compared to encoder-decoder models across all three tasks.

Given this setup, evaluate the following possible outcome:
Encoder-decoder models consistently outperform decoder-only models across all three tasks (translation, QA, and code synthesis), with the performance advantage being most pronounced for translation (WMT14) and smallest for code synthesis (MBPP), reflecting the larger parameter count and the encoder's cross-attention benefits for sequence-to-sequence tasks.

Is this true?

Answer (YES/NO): NO